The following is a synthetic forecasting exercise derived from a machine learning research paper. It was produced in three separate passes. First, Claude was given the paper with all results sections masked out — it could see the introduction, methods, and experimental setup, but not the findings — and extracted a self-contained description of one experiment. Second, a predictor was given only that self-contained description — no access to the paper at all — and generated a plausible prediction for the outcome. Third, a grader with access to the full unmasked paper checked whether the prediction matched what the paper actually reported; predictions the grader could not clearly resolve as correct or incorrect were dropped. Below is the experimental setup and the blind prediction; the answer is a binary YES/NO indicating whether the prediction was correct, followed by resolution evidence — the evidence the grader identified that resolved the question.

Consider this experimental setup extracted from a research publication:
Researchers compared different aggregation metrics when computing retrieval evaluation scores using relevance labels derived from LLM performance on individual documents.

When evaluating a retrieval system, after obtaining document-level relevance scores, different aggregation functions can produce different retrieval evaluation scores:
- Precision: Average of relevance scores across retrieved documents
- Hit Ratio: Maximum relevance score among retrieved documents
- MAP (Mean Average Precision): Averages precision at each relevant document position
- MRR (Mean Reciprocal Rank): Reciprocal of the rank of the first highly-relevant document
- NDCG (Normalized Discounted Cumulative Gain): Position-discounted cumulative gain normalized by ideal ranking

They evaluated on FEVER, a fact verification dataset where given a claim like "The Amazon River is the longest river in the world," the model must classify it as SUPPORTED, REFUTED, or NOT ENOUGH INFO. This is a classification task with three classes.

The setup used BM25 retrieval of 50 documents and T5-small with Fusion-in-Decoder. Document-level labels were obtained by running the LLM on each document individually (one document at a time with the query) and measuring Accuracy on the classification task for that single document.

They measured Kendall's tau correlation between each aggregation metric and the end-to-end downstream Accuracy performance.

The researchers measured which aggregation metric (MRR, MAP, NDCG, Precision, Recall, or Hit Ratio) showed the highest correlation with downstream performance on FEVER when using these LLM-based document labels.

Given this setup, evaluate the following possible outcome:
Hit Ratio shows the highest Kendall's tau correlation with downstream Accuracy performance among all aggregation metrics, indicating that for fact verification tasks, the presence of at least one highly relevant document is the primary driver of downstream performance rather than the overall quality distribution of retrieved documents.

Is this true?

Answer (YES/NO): NO